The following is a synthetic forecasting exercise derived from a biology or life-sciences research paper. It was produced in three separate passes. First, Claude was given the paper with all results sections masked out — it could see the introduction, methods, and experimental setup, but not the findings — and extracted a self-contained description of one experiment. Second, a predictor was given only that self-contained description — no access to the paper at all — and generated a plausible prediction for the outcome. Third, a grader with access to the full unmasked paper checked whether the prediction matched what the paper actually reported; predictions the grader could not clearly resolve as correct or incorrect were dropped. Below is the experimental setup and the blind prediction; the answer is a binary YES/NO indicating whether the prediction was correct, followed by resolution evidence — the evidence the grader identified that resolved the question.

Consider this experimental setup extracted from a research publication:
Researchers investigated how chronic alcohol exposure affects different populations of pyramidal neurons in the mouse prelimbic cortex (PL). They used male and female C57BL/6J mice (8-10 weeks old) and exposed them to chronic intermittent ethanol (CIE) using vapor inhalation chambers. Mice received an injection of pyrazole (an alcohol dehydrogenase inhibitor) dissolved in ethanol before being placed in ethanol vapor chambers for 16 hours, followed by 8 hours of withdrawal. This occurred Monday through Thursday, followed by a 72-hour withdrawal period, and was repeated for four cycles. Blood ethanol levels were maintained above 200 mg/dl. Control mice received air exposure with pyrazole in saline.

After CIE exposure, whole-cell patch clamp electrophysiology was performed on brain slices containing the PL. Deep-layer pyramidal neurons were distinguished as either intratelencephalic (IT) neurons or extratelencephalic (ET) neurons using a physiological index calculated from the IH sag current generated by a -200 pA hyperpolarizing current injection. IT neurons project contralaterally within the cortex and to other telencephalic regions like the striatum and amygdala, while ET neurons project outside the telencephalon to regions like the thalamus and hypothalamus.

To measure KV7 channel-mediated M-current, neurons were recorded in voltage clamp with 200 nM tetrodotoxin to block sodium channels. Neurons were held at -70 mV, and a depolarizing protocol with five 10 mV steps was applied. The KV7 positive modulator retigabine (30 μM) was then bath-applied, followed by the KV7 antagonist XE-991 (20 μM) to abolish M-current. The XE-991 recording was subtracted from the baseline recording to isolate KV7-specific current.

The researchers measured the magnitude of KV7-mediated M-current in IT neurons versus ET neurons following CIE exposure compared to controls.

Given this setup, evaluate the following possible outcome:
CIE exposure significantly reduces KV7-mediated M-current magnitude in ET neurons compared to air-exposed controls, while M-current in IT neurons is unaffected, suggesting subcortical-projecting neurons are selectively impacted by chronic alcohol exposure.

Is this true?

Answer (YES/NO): NO